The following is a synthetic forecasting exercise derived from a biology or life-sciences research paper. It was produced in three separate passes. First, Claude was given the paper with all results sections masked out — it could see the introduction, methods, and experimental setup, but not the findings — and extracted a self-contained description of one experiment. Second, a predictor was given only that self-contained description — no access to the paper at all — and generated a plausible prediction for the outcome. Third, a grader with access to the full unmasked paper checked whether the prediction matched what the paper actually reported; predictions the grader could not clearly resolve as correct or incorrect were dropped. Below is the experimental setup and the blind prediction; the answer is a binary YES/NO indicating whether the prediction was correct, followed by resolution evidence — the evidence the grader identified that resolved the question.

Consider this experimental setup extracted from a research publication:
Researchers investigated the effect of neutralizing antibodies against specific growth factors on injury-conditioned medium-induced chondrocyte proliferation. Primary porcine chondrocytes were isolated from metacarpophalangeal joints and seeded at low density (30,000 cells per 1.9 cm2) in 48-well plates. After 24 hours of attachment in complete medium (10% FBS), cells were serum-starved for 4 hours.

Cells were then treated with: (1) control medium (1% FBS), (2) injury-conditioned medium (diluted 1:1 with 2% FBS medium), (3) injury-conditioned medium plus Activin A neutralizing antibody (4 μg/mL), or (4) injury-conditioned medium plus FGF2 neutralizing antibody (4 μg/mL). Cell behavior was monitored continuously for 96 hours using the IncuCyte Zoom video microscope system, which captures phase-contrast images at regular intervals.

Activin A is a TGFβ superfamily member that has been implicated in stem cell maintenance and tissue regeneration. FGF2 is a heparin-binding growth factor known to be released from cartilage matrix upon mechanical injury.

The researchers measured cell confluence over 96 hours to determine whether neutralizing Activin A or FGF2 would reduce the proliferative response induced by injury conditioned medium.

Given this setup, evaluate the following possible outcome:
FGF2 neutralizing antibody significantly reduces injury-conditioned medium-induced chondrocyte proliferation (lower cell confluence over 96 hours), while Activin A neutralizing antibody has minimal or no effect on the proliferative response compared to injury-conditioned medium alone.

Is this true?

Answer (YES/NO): YES